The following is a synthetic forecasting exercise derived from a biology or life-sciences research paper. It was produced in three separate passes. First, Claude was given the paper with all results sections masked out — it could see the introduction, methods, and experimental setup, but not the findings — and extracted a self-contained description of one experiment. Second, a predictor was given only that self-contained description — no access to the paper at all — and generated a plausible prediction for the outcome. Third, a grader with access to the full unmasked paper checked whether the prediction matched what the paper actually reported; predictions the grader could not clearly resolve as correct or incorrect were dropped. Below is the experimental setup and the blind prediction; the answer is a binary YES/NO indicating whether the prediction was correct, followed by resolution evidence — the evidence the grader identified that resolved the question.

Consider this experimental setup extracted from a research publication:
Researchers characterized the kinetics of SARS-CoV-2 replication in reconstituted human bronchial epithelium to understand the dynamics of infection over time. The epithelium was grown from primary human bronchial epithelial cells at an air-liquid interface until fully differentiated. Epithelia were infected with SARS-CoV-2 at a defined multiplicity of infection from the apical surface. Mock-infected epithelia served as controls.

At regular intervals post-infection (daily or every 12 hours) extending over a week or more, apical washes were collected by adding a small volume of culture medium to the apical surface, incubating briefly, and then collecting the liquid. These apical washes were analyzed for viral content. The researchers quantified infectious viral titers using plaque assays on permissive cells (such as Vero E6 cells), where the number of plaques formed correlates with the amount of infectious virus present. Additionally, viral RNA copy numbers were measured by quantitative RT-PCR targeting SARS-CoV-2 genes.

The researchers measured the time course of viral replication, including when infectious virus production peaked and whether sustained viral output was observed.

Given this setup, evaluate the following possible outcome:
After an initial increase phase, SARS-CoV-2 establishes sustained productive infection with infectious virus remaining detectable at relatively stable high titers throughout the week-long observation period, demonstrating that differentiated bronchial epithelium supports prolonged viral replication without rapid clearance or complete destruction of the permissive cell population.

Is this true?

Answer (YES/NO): NO